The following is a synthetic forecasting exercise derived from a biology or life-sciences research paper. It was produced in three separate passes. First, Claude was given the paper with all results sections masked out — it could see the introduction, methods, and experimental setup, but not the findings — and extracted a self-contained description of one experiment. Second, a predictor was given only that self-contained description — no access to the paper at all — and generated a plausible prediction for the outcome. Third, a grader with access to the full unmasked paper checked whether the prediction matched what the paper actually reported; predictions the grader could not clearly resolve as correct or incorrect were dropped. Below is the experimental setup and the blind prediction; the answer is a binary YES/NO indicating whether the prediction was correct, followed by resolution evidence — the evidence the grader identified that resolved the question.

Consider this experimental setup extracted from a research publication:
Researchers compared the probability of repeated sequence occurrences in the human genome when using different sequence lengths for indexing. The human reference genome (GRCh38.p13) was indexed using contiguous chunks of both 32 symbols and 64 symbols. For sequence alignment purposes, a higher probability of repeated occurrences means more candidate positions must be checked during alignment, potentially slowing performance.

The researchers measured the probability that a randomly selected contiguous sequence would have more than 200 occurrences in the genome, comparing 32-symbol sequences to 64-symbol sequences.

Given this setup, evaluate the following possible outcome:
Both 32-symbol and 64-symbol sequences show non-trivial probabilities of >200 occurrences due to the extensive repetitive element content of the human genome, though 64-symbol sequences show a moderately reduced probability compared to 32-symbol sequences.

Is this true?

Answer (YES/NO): YES